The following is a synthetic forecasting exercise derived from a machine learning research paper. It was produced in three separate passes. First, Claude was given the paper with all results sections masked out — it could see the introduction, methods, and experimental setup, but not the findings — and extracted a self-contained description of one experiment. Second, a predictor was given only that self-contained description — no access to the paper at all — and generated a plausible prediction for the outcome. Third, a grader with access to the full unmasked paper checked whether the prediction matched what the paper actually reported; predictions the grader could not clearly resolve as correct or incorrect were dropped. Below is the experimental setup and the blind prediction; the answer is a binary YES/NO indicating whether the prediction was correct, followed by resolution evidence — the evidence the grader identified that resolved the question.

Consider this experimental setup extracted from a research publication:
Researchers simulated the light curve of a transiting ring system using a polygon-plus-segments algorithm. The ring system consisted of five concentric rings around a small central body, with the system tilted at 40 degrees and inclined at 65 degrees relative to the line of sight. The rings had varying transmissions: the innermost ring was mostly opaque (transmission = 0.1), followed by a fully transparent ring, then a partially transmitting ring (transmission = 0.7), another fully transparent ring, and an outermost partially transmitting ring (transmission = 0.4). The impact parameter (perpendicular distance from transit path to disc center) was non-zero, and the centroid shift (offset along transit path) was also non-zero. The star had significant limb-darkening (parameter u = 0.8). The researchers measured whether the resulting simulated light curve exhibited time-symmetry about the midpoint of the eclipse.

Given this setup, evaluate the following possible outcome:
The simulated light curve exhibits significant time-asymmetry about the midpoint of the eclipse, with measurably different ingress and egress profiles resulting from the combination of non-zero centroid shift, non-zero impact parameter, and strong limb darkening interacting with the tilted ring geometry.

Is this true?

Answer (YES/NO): NO